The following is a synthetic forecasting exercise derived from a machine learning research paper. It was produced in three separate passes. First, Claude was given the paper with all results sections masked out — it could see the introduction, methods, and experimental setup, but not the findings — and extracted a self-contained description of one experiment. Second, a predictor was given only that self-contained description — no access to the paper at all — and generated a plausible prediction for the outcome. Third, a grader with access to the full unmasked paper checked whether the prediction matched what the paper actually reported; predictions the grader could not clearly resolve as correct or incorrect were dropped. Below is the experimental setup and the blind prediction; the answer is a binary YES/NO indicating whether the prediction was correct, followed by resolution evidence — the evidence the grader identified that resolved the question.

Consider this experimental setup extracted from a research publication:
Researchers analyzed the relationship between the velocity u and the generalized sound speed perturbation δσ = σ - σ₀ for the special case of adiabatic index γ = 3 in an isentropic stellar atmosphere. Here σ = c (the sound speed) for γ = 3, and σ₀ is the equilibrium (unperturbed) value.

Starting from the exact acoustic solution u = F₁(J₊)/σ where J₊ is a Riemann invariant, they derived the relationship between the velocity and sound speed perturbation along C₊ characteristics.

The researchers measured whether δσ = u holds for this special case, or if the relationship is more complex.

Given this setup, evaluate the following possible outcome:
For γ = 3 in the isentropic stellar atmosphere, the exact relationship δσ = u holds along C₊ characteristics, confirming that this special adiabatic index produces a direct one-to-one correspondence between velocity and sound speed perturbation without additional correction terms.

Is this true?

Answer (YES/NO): YES